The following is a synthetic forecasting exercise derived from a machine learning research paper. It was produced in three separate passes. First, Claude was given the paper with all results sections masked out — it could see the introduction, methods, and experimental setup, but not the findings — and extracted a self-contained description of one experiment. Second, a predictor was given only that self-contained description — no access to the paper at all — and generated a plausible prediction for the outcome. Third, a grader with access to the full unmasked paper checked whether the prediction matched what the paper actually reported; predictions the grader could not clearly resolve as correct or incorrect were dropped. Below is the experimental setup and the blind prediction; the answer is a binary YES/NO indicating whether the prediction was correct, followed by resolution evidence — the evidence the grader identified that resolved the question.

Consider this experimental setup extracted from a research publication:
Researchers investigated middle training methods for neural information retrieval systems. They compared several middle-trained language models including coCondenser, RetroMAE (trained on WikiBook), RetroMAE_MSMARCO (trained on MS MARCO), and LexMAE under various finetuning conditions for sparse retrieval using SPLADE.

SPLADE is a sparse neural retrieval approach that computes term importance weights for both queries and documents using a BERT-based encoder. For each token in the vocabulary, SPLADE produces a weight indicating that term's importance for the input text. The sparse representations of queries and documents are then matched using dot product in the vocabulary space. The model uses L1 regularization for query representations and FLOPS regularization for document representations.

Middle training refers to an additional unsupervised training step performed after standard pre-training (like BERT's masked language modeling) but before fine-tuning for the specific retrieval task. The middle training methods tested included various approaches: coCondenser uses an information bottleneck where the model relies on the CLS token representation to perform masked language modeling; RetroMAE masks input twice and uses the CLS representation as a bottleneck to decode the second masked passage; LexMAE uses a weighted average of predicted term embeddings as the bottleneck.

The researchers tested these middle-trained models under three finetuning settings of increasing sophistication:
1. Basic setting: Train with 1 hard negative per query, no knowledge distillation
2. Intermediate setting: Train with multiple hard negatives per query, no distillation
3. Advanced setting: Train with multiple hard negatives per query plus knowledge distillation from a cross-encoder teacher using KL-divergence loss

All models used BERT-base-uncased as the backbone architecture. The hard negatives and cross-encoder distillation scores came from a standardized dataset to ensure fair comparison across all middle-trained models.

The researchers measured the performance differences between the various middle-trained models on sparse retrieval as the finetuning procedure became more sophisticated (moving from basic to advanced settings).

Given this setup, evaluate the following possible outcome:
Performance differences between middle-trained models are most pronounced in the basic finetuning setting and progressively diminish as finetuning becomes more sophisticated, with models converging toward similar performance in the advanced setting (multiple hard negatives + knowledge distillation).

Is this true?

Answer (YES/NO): YES